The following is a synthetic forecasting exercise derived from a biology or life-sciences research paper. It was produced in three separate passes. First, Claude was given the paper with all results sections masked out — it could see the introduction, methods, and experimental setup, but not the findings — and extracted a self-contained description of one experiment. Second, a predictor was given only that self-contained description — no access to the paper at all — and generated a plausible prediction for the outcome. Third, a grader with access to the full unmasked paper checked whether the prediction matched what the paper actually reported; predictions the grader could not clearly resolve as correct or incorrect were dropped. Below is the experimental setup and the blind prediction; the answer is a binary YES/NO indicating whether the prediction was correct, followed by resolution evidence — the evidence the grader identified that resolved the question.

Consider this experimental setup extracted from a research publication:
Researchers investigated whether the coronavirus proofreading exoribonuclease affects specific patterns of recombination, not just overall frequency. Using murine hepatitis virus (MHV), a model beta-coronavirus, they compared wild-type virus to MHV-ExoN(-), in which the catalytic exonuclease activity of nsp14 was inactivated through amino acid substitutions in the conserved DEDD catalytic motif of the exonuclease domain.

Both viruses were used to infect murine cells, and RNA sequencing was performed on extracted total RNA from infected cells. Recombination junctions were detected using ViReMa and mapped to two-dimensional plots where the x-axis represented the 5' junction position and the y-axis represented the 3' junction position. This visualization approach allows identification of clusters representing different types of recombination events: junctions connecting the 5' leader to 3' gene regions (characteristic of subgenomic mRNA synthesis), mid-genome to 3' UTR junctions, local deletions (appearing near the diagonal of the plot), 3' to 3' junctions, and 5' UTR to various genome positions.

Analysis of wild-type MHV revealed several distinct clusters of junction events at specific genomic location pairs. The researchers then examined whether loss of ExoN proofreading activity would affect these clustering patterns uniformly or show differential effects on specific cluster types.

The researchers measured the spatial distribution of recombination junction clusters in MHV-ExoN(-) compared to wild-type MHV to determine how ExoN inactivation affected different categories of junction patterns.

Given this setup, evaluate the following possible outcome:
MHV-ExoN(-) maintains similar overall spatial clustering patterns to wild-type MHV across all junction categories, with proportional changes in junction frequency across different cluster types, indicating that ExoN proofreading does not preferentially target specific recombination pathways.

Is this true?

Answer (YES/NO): NO